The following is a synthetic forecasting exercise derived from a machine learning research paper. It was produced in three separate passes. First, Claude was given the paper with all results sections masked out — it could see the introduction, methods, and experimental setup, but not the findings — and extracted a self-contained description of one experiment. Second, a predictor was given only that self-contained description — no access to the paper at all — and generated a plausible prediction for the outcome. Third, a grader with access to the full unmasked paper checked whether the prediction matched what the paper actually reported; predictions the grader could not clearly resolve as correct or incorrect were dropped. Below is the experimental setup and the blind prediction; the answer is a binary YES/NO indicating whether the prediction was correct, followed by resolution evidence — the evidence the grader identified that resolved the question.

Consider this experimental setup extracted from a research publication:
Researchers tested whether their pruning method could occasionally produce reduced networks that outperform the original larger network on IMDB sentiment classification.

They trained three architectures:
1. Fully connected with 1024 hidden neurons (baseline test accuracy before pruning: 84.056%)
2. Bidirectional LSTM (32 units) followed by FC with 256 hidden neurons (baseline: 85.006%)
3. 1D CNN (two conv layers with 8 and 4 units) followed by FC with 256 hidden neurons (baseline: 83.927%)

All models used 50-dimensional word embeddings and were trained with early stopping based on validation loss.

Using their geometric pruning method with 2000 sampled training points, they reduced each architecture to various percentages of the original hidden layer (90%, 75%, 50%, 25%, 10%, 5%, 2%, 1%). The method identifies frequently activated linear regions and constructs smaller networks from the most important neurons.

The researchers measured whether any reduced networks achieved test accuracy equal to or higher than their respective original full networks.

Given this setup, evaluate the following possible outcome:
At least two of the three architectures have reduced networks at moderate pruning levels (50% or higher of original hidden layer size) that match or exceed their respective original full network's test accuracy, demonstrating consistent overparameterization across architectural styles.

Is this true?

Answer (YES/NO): YES